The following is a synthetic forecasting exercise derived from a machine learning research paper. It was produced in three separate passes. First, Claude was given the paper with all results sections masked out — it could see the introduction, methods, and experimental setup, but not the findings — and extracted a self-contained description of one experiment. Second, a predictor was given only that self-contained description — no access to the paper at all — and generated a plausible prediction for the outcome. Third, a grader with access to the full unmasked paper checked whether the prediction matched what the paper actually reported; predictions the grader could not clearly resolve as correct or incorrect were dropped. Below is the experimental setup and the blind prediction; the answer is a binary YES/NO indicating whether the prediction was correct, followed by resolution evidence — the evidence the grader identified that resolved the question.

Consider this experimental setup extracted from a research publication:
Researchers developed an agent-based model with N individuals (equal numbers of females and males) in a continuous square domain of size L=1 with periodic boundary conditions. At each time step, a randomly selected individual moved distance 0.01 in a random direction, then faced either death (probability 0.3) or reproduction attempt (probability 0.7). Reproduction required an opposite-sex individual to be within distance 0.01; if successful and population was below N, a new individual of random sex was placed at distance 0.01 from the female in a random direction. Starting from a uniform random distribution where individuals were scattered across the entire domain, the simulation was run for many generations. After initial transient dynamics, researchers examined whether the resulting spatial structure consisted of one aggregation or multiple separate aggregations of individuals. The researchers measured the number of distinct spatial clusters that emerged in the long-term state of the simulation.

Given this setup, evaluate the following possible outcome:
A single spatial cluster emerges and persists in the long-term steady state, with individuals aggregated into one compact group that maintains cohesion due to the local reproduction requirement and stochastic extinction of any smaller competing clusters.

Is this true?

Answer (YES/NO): YES